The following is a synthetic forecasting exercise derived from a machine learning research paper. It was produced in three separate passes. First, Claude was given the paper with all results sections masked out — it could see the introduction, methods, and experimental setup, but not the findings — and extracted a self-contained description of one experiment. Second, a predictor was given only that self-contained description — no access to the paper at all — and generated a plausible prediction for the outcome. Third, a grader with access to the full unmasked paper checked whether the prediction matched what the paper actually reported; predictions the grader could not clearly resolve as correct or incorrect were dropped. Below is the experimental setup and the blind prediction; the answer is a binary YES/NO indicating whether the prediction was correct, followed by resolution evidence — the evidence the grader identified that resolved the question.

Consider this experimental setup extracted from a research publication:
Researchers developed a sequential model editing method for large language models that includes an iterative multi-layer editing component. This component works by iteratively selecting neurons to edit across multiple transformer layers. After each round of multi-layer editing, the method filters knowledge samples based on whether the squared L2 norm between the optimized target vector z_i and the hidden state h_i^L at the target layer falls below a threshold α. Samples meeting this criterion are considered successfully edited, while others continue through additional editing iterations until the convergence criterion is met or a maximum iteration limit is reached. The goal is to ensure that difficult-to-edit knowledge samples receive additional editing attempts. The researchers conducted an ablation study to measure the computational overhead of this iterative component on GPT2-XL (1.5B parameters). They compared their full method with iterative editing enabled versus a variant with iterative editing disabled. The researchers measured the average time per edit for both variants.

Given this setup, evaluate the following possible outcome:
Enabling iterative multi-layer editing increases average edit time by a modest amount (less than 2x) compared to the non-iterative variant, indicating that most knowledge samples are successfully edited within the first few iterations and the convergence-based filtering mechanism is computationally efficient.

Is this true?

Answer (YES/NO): YES